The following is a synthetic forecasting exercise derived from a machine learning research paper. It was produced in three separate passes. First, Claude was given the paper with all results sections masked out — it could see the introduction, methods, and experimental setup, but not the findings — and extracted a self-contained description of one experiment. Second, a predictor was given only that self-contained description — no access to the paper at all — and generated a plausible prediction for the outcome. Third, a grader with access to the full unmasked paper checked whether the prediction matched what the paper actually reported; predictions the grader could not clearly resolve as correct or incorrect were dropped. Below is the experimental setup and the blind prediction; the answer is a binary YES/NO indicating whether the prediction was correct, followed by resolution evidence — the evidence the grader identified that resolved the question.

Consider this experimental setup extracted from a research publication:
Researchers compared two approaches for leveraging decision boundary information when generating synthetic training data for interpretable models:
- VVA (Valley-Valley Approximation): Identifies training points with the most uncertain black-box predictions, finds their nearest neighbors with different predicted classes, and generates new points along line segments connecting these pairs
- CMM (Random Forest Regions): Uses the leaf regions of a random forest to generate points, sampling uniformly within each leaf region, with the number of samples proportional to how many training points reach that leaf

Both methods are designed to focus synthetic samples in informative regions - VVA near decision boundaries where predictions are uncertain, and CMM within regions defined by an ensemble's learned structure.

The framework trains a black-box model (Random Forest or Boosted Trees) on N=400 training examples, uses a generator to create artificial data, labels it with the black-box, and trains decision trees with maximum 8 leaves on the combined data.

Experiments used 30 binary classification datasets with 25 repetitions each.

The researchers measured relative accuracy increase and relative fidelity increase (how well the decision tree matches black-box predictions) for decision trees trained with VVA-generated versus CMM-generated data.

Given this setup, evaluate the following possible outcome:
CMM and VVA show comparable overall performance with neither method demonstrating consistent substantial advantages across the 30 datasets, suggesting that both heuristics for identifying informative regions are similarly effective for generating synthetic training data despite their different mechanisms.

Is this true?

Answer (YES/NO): NO